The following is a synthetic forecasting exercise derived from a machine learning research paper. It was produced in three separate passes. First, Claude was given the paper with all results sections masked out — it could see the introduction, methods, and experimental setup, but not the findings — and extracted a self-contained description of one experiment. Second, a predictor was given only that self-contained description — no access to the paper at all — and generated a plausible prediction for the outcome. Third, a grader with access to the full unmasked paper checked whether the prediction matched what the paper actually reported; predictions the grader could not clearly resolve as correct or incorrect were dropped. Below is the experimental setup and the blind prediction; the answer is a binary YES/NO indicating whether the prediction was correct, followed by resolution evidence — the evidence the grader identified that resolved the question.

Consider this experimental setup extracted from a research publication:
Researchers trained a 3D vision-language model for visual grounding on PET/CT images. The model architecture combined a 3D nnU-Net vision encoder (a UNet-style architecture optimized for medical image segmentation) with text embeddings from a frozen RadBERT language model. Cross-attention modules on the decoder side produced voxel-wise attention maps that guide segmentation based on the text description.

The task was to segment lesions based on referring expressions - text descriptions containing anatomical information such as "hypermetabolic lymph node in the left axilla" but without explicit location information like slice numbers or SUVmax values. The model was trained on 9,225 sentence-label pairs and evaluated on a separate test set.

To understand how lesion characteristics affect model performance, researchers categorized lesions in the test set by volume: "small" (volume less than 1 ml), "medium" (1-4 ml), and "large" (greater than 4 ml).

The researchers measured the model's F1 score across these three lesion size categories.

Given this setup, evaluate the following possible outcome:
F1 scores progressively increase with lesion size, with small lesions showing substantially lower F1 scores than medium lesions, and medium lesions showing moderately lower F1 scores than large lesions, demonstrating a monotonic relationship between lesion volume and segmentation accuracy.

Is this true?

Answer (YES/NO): NO